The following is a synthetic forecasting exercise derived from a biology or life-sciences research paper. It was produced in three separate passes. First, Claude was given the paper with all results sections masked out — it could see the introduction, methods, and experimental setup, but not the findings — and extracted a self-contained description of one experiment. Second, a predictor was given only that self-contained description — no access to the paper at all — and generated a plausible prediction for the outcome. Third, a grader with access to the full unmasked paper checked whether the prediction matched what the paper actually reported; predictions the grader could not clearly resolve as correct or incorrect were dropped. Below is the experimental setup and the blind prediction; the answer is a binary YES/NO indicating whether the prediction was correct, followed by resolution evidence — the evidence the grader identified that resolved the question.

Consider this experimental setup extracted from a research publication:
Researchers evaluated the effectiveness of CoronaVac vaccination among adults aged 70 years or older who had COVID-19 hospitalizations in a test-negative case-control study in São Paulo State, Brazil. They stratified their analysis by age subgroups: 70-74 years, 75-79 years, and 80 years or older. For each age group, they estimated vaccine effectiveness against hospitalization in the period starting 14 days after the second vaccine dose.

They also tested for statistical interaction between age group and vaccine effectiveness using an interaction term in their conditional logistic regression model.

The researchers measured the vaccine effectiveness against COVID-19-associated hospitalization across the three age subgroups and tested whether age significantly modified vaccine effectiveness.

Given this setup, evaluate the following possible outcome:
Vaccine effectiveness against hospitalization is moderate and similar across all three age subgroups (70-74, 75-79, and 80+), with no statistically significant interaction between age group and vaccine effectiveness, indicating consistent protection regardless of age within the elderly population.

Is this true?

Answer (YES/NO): NO